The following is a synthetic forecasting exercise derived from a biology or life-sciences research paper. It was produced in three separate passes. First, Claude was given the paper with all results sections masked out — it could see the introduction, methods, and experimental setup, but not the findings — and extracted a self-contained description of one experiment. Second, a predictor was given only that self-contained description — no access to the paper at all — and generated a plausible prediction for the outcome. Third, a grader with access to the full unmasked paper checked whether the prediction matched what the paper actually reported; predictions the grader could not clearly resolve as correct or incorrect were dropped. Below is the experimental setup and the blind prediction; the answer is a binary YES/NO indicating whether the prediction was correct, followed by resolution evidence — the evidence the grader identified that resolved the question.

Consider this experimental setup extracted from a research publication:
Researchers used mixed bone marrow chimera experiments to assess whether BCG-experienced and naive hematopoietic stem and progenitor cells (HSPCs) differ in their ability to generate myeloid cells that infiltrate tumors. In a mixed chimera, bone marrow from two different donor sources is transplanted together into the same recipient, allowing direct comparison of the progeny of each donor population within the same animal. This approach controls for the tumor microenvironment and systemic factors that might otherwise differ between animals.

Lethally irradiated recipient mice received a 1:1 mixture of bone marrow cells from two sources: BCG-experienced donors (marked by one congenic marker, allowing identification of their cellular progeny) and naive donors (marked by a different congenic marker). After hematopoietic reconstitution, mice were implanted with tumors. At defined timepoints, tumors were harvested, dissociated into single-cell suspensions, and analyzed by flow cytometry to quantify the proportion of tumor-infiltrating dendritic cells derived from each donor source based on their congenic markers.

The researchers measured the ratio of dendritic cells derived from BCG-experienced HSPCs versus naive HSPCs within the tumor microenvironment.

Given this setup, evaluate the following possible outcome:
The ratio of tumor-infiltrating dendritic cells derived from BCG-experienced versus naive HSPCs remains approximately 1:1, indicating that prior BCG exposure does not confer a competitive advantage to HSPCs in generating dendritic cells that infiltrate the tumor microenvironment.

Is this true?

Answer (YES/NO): NO